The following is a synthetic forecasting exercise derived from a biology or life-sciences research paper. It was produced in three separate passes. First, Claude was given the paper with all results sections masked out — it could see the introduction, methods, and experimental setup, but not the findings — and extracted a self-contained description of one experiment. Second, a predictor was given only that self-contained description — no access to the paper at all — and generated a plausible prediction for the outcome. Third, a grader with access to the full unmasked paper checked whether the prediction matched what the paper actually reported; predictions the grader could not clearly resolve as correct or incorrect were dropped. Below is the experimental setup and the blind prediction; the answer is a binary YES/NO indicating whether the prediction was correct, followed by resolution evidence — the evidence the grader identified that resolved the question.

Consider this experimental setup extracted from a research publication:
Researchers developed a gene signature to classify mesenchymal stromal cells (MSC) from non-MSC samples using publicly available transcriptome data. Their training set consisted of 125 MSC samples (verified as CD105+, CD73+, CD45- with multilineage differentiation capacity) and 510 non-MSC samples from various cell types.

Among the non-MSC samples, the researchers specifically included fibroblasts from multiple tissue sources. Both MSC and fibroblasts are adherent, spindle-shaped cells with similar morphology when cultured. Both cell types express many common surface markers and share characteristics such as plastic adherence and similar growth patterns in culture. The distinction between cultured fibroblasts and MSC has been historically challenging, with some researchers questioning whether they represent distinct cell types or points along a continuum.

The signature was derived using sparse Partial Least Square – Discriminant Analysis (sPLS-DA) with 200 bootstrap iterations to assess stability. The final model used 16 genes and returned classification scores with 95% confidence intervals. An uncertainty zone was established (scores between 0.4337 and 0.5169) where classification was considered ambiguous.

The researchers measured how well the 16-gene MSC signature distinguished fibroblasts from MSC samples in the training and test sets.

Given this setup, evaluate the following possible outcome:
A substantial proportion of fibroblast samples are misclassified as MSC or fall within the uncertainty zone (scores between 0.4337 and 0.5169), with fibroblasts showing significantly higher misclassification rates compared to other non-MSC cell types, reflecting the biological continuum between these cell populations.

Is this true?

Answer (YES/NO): NO